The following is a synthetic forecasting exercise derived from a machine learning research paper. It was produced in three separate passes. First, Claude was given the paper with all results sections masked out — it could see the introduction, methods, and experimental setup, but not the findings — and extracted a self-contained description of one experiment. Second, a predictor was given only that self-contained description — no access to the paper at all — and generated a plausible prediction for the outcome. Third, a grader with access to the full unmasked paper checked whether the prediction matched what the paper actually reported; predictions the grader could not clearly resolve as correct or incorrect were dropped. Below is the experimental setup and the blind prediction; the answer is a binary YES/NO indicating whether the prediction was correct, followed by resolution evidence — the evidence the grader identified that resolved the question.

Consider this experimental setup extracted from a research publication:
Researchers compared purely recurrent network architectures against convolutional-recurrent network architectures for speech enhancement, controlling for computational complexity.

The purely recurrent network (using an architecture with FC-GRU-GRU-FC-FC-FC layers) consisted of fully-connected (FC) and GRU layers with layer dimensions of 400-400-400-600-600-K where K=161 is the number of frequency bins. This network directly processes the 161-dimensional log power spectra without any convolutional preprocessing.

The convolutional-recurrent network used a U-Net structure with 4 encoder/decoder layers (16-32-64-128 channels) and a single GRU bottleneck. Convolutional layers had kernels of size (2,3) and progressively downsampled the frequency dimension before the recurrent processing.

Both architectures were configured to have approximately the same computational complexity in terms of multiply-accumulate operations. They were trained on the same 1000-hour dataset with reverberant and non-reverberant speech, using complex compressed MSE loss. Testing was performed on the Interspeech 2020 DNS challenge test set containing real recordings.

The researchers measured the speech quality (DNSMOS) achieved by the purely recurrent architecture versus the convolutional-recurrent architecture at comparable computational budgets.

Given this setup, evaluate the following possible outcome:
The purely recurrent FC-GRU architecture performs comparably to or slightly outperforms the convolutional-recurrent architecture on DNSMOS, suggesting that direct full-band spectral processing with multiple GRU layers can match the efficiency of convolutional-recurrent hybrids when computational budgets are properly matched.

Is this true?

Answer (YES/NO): NO